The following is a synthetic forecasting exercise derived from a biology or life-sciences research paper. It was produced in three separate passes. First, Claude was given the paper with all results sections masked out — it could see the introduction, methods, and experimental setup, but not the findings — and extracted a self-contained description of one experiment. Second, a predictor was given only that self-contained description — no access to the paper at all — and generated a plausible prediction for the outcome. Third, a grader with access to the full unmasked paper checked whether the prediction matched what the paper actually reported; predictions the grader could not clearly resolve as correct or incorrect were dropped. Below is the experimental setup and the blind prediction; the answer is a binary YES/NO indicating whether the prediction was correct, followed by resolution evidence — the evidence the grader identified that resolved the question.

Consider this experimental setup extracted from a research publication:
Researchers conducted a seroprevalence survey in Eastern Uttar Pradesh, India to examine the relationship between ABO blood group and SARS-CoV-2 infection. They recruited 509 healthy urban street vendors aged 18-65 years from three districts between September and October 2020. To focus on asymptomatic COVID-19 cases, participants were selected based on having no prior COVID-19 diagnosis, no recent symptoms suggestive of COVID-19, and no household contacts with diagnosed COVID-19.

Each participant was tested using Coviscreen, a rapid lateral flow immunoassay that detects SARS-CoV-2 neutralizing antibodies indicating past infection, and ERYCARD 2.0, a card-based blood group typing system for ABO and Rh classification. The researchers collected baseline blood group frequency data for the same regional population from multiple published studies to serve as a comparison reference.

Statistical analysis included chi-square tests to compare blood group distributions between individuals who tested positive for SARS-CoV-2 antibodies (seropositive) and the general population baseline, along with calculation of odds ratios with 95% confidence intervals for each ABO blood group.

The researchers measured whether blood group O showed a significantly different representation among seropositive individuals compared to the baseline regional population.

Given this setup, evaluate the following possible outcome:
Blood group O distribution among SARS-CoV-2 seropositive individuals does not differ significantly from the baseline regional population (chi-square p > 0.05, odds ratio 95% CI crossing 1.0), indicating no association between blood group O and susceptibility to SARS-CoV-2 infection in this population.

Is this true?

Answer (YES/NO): NO